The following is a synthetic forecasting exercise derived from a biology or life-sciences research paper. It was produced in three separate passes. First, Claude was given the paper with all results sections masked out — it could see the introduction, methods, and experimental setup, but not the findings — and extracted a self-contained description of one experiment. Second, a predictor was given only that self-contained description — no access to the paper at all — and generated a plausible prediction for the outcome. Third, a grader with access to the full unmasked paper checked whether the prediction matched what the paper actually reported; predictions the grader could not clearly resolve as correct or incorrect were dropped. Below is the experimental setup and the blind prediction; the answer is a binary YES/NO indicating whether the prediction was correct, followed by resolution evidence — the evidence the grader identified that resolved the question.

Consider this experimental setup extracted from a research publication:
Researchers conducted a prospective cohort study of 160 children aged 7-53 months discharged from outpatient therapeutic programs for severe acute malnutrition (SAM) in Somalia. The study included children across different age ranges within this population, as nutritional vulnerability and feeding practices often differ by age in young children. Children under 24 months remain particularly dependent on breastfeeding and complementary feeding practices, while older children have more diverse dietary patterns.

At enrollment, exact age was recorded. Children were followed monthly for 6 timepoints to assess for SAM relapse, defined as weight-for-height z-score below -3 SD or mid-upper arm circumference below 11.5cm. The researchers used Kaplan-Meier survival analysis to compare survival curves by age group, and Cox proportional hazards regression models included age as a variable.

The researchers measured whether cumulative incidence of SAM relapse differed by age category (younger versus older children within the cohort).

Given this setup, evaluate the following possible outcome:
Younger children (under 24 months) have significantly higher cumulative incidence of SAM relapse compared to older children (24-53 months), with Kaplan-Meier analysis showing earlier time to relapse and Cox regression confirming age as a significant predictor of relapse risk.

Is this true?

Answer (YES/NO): NO